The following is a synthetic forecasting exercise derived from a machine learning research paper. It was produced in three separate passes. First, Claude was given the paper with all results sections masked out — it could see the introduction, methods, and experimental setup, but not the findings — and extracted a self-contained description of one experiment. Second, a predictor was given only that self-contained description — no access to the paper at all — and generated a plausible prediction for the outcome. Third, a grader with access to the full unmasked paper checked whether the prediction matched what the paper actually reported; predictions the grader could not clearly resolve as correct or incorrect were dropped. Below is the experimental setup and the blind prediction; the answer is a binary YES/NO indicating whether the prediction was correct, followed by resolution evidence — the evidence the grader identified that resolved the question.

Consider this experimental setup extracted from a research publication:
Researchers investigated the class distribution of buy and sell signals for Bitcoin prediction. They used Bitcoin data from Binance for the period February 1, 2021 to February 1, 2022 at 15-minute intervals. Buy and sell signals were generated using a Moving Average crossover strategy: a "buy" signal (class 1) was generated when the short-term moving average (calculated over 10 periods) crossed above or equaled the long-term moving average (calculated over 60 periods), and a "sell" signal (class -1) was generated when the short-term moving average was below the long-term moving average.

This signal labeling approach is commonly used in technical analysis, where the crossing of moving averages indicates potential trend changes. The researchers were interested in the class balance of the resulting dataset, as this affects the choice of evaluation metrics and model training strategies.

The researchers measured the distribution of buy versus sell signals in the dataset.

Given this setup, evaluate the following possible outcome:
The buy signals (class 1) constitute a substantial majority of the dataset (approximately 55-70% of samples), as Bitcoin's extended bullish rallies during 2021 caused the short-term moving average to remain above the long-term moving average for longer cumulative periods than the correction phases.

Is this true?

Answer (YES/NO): NO